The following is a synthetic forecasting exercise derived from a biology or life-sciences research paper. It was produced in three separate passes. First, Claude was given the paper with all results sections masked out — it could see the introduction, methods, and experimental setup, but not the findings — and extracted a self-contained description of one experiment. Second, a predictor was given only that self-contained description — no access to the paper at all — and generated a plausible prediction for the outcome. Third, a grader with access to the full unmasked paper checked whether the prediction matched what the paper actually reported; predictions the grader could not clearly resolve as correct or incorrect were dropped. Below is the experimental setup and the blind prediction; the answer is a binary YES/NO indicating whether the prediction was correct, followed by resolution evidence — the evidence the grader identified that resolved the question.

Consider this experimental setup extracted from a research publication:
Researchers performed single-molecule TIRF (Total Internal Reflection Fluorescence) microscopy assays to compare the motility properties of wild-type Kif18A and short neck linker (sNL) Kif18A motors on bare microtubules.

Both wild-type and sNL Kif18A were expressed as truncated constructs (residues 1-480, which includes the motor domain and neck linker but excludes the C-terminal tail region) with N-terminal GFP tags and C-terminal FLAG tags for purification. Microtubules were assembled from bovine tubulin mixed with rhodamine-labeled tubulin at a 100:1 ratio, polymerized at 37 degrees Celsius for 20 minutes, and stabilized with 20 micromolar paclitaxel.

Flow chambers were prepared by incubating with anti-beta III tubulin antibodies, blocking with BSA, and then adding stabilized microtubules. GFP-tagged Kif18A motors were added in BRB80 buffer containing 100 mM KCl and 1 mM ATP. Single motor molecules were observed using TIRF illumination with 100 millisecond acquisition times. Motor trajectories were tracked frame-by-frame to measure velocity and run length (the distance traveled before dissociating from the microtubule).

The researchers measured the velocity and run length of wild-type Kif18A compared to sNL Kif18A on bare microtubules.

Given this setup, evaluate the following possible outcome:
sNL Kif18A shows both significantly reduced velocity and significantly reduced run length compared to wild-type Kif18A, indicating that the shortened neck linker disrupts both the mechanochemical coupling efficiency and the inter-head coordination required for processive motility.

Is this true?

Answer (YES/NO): NO